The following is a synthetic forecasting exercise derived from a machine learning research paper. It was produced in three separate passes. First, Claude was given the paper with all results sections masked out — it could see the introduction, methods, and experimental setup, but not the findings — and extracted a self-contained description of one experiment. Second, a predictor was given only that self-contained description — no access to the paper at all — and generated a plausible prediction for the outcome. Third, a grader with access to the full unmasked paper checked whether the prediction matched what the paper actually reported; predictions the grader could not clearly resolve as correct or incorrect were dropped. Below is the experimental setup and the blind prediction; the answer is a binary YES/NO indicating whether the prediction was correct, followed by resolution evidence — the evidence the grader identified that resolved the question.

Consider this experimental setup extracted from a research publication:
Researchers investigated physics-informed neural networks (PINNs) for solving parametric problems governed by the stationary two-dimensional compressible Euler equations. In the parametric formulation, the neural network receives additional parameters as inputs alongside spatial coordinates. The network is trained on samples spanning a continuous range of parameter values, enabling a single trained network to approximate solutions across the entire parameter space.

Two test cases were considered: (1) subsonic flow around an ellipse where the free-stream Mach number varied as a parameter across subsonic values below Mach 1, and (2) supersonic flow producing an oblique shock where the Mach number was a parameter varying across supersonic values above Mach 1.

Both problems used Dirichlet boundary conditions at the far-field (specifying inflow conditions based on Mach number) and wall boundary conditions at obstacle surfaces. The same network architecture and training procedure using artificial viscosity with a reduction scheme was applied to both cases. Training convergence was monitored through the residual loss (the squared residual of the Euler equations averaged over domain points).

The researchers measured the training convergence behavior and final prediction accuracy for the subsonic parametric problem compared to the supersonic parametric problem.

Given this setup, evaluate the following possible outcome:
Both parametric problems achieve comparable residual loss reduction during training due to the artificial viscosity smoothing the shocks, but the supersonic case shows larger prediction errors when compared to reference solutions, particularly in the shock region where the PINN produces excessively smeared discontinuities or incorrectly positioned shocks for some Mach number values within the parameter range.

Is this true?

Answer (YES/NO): NO